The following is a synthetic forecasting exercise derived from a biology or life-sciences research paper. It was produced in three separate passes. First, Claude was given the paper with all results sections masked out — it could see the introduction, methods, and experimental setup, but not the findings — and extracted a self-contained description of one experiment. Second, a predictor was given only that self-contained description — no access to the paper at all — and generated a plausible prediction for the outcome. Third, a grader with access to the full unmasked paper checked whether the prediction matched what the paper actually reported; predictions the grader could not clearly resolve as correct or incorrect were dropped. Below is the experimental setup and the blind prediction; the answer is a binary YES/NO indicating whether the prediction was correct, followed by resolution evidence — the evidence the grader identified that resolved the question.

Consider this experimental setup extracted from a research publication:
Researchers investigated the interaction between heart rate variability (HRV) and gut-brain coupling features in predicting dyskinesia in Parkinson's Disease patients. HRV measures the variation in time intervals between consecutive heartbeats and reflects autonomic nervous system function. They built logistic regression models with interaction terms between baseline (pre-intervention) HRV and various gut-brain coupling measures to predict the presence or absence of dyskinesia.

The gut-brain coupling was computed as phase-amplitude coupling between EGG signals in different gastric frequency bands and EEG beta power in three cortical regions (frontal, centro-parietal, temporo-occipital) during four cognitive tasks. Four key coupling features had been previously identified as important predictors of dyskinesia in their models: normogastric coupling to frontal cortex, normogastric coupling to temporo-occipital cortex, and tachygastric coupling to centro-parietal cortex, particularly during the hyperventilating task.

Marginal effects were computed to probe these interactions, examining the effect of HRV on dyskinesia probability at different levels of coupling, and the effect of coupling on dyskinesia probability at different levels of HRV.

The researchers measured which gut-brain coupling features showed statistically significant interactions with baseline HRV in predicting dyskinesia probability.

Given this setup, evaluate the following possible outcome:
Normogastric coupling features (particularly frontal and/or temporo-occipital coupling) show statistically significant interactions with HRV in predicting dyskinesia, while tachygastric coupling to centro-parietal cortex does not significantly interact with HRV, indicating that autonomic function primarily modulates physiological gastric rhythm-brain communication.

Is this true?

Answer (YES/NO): NO